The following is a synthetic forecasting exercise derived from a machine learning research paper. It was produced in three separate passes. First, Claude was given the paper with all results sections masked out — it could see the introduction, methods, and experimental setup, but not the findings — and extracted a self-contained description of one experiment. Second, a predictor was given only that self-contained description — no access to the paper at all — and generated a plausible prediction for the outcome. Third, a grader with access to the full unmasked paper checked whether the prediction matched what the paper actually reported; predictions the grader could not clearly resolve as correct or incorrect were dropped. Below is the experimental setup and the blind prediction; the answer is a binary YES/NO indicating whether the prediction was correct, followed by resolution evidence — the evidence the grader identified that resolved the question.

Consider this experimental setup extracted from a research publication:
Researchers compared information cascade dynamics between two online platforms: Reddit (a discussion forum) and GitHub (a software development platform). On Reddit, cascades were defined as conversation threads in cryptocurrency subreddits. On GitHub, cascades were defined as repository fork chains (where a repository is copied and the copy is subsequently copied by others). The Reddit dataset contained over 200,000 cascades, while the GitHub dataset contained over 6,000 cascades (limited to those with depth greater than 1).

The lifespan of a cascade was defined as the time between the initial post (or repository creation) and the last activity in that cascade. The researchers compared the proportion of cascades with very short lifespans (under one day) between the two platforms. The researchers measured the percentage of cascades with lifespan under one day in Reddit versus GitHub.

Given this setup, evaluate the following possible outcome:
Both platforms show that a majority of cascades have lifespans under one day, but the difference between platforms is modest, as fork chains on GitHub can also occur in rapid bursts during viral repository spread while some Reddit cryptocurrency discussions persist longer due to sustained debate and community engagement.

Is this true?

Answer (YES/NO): NO